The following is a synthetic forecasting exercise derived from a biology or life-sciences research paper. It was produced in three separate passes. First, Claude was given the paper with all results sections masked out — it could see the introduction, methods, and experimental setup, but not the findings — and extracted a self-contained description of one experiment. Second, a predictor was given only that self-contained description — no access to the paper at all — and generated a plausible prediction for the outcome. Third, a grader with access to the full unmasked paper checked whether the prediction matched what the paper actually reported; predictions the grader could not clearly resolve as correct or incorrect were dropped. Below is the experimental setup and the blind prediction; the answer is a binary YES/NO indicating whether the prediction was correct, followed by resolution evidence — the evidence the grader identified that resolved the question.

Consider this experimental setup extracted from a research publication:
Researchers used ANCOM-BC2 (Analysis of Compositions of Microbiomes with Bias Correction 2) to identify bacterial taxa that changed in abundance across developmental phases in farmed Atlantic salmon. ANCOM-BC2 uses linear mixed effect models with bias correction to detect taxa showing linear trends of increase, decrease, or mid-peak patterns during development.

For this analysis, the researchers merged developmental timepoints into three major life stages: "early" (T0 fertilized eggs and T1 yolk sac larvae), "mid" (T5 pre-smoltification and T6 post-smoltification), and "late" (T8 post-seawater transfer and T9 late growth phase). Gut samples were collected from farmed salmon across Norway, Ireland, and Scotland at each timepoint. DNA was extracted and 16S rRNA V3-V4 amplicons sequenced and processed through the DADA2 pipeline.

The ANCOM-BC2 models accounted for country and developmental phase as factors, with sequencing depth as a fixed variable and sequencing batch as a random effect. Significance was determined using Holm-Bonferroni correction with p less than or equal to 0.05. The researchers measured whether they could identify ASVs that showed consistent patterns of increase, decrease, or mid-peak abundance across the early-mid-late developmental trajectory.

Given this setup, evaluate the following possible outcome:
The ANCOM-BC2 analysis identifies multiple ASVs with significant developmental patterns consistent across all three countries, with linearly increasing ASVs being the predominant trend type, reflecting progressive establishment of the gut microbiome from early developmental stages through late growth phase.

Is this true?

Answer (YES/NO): NO